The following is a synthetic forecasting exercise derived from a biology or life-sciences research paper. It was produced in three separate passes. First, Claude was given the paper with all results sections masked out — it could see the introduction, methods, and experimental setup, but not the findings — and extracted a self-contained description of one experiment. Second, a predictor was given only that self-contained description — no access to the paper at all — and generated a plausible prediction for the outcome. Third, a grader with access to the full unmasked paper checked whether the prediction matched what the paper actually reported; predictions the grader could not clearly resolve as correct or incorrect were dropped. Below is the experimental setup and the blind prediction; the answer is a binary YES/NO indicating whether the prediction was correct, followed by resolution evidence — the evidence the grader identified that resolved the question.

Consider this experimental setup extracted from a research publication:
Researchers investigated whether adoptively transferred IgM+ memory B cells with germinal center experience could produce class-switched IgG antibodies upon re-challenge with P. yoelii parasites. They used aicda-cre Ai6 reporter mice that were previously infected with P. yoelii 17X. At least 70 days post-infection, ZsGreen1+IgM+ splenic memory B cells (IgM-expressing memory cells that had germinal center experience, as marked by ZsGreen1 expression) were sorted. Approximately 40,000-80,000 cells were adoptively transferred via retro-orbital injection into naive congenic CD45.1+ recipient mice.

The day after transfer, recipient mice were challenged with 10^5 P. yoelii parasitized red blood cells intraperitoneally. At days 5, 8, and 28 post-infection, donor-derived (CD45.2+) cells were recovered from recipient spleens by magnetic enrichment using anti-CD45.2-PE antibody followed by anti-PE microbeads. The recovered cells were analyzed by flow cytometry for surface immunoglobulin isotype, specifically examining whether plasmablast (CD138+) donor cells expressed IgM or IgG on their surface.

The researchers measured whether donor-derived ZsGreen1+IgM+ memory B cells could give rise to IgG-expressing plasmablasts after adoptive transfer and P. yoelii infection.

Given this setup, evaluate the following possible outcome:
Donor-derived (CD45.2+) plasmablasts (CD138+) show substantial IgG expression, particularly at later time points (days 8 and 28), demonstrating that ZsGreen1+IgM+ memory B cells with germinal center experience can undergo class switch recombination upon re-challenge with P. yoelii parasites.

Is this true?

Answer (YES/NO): YES